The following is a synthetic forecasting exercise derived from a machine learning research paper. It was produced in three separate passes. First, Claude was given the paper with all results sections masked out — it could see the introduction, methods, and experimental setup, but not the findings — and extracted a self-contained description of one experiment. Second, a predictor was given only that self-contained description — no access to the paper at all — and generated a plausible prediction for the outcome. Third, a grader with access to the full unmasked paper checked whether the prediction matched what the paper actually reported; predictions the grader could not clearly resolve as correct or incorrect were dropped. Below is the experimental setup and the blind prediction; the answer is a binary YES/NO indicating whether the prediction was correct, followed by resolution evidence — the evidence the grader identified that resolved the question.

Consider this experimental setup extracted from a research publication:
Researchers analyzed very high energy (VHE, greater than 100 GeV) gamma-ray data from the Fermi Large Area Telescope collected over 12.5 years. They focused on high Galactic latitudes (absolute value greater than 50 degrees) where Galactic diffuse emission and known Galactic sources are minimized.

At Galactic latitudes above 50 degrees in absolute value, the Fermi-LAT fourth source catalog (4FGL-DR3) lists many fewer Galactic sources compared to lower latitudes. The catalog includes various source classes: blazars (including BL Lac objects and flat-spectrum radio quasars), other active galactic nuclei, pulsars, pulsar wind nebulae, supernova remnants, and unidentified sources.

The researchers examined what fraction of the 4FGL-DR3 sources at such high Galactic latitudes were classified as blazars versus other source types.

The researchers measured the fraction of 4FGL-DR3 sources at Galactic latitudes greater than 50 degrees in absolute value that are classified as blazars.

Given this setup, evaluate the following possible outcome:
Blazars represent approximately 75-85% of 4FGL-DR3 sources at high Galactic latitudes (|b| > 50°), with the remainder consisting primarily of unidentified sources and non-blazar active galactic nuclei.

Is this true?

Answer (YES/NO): YES